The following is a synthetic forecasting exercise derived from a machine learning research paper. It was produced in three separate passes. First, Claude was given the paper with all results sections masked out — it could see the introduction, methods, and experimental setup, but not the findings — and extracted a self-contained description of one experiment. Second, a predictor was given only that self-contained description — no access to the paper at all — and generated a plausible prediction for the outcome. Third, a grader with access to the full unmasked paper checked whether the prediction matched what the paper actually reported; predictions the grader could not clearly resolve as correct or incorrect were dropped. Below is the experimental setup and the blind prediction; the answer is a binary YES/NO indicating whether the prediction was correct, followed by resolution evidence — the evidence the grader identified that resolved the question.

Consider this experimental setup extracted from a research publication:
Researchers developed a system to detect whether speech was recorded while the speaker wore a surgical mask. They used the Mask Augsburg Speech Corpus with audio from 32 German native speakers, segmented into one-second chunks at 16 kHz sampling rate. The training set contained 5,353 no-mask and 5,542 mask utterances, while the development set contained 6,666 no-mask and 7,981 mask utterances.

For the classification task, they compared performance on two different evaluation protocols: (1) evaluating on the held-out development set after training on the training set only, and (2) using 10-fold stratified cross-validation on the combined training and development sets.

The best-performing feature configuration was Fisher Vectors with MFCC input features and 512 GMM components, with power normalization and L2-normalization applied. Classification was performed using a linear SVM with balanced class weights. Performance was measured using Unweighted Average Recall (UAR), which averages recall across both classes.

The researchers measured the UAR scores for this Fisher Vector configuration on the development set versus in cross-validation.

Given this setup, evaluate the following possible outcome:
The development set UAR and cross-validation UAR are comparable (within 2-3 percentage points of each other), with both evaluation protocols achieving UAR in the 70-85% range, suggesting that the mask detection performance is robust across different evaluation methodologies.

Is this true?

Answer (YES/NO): NO